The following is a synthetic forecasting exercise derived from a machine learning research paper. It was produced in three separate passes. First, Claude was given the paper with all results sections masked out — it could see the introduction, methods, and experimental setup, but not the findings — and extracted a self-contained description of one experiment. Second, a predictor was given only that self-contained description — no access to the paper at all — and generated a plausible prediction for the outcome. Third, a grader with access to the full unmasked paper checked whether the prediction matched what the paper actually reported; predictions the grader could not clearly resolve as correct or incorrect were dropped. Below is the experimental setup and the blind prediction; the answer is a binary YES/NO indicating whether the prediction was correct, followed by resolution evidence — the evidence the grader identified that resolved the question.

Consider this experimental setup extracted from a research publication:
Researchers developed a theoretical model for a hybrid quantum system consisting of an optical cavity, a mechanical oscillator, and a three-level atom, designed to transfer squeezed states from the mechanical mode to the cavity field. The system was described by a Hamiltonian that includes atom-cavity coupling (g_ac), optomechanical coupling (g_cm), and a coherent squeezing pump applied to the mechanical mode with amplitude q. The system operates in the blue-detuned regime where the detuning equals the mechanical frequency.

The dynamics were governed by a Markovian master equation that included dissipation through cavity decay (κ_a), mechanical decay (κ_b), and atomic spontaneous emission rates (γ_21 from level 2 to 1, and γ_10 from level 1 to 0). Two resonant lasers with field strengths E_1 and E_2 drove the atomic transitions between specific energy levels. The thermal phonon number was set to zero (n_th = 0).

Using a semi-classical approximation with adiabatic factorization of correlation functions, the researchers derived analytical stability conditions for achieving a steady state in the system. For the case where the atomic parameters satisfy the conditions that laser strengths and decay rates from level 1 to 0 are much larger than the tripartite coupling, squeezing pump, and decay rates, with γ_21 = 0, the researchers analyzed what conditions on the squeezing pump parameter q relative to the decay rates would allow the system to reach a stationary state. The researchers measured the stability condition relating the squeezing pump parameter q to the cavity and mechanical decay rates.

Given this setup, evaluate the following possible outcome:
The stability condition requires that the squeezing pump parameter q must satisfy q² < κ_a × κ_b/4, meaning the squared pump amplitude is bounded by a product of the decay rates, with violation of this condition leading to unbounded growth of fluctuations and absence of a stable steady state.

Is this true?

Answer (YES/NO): NO